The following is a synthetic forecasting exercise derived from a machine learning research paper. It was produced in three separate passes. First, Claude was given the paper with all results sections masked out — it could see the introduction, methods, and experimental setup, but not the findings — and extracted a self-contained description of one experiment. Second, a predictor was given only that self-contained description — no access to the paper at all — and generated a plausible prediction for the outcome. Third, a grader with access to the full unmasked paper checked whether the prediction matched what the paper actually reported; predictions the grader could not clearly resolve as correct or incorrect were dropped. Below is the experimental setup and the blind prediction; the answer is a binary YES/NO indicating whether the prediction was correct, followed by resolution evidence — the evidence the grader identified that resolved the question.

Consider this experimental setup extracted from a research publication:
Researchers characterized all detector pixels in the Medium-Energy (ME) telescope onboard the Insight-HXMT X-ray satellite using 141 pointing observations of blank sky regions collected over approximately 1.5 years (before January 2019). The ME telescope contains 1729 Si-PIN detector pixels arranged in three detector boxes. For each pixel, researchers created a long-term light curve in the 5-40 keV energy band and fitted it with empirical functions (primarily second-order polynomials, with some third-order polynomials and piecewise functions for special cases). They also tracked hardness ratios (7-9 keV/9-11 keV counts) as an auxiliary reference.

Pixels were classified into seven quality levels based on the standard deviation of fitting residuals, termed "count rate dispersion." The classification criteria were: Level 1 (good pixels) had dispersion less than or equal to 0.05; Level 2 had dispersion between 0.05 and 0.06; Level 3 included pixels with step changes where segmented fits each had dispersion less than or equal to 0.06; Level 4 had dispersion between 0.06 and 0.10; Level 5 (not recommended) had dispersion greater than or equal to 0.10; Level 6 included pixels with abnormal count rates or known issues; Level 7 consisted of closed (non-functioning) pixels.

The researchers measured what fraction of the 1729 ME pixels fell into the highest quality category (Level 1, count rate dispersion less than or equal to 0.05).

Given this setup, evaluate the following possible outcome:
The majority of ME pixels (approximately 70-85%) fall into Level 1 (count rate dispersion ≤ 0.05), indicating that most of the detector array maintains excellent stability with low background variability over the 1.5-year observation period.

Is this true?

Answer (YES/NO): NO